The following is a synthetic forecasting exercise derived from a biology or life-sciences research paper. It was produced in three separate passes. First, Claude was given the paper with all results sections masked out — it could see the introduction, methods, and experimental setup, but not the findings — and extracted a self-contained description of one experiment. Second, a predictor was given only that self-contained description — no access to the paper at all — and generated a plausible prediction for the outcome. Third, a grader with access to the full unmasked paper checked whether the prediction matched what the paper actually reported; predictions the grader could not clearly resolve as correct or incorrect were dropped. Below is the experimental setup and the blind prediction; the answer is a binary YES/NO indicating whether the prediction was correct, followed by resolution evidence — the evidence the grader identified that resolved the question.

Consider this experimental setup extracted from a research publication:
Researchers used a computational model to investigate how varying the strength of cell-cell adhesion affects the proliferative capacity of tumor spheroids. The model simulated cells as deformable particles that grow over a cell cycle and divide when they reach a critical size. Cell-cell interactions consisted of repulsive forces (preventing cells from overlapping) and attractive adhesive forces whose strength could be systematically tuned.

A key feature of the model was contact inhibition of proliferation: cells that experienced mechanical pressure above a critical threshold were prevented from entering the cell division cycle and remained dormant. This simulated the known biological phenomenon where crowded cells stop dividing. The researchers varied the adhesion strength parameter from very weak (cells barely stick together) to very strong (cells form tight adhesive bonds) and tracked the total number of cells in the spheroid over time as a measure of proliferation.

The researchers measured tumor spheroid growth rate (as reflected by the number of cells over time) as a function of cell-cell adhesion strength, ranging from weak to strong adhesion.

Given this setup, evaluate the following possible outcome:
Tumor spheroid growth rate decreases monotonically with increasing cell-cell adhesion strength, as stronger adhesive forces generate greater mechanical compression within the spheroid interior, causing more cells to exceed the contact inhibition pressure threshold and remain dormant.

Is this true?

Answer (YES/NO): NO